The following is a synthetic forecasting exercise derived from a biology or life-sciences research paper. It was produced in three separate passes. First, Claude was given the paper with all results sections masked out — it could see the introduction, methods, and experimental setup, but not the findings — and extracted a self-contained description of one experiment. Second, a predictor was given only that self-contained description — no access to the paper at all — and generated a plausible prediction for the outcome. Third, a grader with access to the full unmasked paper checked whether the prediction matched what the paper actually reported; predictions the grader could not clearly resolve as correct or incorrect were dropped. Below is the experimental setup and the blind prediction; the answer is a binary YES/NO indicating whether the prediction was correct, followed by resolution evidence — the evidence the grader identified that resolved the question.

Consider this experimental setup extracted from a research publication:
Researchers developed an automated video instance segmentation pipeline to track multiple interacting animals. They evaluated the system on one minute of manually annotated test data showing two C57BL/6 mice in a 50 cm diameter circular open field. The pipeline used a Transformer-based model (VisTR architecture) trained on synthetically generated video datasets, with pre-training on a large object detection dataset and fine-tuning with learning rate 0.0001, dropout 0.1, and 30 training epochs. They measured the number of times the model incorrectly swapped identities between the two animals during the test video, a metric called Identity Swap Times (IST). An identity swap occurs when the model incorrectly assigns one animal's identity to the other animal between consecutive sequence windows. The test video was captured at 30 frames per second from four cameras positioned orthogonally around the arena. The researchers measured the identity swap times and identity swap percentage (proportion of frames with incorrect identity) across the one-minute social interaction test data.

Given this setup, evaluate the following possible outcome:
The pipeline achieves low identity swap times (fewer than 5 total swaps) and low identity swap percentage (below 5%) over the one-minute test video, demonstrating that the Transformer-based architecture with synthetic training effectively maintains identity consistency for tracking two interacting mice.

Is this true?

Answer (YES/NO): NO